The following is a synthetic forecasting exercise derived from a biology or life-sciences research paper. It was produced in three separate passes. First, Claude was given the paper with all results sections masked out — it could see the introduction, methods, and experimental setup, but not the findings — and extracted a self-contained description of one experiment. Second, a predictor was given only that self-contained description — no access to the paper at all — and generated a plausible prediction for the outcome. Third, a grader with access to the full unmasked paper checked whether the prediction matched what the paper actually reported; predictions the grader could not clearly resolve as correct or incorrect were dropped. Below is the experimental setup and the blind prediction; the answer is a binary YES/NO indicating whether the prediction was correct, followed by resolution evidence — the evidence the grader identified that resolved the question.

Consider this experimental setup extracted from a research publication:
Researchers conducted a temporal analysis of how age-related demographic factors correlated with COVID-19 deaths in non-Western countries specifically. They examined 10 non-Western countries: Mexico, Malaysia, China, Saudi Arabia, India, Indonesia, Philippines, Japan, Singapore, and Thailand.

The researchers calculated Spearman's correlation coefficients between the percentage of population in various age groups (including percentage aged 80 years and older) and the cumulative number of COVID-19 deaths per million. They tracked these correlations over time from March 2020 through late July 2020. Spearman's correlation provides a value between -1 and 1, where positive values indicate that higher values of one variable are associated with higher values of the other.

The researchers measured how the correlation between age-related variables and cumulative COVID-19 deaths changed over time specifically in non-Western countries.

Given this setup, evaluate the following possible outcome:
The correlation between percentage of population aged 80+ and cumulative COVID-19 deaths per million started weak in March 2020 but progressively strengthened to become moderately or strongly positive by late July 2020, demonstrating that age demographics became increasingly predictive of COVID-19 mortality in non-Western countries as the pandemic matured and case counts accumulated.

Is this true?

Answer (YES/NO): NO